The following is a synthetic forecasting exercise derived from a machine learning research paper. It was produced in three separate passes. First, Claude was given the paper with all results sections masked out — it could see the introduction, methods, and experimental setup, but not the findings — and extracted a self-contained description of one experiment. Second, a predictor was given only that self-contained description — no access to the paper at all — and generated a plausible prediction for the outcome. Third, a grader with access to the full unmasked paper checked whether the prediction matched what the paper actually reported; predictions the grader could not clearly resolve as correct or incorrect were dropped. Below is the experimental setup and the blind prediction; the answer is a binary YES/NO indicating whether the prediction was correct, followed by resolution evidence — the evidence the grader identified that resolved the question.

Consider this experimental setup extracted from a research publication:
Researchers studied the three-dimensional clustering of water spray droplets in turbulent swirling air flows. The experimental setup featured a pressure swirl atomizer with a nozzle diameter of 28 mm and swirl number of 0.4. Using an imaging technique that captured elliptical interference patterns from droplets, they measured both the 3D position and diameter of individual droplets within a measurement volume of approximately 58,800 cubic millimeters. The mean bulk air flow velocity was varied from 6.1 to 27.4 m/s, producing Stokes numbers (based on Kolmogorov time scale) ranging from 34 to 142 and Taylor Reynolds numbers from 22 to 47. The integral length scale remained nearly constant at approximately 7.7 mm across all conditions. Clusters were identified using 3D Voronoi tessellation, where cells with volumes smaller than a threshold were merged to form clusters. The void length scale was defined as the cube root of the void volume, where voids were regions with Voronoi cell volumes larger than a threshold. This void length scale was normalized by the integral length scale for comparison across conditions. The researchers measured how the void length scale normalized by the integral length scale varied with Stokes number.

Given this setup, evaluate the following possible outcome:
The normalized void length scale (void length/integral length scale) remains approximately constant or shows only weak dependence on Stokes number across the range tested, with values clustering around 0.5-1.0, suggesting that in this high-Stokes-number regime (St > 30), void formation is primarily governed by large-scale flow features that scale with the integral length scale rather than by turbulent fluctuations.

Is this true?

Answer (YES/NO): NO